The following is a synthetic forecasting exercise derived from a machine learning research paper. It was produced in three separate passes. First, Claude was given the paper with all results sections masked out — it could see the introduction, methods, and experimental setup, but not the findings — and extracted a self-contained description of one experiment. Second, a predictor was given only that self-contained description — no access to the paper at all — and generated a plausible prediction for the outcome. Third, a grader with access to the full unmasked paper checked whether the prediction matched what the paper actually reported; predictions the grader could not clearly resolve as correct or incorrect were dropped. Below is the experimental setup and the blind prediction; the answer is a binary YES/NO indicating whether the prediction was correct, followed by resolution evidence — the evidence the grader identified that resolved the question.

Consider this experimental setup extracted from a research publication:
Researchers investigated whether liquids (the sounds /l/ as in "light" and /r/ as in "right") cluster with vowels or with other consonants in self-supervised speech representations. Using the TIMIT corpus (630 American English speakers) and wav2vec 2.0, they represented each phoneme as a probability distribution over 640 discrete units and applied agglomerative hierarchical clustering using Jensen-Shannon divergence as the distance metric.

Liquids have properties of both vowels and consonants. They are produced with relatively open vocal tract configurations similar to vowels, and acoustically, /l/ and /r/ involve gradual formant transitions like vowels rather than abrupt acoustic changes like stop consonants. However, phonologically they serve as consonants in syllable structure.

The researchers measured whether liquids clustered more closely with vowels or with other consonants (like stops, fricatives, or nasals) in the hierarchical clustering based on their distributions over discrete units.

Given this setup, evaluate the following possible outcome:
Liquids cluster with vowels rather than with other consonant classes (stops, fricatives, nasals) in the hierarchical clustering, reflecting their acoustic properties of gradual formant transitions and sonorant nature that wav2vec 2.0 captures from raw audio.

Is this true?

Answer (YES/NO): YES